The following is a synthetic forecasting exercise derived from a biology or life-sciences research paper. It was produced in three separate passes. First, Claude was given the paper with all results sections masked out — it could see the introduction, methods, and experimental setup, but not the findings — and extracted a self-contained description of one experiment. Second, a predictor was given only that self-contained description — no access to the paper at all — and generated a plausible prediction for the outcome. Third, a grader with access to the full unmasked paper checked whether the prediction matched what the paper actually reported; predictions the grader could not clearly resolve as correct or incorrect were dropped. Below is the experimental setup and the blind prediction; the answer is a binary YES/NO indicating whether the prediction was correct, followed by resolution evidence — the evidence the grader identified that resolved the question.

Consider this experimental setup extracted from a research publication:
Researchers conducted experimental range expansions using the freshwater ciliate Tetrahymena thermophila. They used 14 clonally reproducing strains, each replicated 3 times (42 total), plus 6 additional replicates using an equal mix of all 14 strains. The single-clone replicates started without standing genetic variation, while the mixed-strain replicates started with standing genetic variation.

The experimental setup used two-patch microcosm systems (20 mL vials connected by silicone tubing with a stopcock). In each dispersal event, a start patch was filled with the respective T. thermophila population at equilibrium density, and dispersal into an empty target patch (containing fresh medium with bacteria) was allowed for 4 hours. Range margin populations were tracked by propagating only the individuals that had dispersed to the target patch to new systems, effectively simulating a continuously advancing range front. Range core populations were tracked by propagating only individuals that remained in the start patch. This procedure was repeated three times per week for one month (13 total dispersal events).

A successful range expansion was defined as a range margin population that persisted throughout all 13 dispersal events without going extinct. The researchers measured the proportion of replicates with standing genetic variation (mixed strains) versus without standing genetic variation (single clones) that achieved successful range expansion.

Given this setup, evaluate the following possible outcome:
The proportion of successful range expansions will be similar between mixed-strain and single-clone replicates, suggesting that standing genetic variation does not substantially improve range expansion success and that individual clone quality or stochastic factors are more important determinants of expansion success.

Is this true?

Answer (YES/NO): NO